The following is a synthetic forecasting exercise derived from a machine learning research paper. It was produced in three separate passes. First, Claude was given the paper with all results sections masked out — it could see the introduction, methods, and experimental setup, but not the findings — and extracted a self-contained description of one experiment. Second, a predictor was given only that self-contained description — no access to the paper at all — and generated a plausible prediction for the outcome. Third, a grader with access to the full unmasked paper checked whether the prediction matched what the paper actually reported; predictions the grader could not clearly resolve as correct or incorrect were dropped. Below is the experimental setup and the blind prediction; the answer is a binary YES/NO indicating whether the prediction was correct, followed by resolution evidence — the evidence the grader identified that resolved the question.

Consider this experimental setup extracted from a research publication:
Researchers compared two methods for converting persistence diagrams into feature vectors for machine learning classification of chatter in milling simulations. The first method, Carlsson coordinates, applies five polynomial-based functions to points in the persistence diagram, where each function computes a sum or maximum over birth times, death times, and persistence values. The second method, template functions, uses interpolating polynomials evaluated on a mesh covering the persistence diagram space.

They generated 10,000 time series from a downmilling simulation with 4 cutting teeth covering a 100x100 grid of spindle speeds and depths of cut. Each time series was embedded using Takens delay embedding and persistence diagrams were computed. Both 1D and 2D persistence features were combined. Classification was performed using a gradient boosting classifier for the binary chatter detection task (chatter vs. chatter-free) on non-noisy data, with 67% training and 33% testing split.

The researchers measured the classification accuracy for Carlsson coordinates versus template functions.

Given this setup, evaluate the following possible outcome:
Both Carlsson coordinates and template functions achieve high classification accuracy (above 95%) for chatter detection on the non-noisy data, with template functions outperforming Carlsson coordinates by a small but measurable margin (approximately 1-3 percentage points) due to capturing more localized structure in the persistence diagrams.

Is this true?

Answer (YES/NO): NO